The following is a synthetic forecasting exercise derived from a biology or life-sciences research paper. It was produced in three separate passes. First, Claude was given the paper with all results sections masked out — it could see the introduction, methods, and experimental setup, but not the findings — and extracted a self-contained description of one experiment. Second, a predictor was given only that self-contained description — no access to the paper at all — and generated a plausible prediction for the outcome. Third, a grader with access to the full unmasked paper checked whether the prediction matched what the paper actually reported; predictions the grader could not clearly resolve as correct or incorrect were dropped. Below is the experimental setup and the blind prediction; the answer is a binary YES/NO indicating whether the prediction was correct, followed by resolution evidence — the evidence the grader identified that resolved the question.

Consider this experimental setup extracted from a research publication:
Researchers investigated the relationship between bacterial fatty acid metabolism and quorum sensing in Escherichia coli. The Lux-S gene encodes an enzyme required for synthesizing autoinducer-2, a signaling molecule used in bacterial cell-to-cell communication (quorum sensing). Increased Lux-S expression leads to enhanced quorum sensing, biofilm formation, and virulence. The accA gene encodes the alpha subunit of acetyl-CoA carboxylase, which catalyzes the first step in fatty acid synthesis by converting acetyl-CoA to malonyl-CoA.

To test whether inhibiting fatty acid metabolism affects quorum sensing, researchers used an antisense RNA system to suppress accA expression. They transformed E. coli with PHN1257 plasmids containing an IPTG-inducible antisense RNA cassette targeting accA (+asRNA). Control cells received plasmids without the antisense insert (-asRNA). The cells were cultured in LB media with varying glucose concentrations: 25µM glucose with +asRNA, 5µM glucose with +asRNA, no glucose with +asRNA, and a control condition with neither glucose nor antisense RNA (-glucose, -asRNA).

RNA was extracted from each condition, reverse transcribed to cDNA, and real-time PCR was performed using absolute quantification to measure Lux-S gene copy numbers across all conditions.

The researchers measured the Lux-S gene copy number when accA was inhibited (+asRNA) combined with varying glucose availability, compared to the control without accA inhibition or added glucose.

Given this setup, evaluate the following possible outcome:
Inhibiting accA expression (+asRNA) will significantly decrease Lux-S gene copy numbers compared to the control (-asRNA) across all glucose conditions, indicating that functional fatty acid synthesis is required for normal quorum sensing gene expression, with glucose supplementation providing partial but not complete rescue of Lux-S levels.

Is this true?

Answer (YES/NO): NO